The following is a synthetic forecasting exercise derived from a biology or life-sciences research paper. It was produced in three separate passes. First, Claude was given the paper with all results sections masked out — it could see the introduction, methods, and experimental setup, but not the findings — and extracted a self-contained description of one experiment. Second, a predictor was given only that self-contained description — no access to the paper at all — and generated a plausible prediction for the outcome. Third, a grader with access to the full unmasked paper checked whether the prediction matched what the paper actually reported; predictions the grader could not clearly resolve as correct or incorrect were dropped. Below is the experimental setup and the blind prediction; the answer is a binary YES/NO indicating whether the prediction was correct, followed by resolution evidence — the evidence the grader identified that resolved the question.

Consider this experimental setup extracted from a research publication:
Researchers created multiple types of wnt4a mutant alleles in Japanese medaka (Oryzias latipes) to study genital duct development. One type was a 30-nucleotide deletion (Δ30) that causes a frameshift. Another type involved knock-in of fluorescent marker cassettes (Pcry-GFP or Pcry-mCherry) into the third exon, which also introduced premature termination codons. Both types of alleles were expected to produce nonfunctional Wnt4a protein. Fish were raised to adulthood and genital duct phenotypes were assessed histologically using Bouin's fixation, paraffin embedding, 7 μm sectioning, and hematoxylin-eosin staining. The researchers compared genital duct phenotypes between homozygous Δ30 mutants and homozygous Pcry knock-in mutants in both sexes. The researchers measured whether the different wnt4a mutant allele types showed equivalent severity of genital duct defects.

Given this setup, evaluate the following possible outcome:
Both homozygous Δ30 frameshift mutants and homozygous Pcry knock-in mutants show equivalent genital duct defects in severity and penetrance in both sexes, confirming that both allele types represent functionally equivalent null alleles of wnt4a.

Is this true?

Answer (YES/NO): NO